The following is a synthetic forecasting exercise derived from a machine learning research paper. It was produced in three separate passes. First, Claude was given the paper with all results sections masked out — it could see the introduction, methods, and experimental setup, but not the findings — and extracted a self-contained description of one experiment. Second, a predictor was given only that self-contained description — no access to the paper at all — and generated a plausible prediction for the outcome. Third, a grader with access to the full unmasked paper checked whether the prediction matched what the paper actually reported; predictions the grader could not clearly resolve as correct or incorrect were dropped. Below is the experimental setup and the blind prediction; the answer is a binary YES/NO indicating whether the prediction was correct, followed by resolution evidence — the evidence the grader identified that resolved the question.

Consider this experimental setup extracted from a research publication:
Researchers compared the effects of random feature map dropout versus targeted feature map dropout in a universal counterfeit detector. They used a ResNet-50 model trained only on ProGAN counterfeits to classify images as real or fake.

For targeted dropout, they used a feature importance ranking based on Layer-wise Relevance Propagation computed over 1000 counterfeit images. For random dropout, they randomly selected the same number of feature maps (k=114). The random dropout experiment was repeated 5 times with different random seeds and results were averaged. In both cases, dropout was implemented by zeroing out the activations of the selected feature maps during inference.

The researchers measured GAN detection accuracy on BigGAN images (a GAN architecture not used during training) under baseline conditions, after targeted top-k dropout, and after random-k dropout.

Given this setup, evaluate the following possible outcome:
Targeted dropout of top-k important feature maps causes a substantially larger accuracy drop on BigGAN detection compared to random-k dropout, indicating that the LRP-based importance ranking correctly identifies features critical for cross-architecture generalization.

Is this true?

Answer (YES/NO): YES